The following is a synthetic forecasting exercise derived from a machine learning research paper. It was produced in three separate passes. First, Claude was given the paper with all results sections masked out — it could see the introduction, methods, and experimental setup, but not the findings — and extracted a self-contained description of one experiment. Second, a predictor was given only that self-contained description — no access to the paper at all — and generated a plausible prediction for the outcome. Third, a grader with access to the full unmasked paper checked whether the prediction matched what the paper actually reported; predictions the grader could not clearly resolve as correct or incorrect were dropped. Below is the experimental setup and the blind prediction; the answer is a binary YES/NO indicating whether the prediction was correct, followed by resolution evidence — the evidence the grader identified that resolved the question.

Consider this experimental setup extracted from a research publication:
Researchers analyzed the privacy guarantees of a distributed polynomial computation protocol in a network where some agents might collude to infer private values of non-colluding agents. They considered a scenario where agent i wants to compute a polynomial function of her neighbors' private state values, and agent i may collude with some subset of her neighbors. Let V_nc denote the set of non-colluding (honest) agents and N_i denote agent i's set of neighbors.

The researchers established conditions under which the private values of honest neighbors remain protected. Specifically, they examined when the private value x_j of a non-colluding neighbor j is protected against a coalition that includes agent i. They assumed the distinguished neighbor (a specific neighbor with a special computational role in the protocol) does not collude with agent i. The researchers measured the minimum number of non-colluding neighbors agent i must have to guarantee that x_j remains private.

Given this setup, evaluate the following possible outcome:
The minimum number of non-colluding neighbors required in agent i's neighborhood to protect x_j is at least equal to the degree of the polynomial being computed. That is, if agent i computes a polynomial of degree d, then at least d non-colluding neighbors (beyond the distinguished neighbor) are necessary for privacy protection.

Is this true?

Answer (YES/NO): NO